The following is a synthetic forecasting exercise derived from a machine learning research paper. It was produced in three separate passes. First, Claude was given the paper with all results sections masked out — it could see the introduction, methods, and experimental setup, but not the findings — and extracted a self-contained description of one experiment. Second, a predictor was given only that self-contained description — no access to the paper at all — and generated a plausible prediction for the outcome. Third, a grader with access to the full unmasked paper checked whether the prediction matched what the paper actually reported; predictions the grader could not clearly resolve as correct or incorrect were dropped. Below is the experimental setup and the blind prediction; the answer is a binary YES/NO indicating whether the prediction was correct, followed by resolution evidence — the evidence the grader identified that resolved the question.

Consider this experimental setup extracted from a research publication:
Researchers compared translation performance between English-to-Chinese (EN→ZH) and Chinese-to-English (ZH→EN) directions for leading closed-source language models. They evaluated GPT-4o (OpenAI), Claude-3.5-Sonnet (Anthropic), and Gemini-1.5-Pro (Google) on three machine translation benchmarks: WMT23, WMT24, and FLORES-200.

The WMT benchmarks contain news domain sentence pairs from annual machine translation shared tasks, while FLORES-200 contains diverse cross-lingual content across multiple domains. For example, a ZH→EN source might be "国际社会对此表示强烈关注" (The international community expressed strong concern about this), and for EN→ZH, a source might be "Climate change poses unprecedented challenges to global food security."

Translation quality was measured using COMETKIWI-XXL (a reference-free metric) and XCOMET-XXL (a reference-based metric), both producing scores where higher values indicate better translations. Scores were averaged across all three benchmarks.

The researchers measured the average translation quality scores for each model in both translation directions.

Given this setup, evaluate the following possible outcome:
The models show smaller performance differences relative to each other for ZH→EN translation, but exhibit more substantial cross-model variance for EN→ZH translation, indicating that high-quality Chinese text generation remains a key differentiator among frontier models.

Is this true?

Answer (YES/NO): YES